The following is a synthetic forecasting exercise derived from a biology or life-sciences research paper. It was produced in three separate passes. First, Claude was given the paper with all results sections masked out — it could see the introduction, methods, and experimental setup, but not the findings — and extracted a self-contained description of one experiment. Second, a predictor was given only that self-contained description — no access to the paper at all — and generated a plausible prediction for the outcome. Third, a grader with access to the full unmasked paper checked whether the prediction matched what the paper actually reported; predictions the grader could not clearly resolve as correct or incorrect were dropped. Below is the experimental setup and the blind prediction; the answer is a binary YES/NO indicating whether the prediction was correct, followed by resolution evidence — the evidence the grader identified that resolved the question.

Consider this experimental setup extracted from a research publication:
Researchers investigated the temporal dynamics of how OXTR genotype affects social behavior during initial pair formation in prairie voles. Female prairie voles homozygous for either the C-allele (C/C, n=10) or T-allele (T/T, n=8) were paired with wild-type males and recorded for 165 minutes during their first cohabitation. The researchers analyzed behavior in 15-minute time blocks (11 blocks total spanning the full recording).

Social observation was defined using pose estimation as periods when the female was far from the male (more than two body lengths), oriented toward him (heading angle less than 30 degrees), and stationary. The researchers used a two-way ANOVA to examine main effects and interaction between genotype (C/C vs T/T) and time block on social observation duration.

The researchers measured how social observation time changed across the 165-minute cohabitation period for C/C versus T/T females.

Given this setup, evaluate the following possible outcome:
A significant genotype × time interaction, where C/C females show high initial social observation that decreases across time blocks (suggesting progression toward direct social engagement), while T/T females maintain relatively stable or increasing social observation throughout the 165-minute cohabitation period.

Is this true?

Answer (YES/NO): NO